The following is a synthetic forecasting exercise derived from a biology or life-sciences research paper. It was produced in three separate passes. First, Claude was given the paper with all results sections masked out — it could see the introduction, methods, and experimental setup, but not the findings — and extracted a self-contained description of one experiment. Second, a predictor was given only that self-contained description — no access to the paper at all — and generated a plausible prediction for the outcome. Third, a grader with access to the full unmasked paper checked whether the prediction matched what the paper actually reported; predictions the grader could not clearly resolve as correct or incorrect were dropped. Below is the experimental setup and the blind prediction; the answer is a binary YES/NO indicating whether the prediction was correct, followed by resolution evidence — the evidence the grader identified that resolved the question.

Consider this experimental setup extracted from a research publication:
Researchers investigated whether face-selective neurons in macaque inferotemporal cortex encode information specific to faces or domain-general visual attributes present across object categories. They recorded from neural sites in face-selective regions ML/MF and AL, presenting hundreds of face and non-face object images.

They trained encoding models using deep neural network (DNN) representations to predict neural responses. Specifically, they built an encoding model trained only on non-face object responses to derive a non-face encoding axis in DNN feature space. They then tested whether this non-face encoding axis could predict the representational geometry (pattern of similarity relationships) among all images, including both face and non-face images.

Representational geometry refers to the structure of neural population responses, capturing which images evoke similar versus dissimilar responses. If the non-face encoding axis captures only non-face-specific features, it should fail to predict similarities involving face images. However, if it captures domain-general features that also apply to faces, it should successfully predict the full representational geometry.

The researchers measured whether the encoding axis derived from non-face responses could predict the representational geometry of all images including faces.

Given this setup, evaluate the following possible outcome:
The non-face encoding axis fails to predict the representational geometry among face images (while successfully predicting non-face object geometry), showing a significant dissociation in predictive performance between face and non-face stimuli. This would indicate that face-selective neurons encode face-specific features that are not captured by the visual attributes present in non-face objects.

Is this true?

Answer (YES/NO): NO